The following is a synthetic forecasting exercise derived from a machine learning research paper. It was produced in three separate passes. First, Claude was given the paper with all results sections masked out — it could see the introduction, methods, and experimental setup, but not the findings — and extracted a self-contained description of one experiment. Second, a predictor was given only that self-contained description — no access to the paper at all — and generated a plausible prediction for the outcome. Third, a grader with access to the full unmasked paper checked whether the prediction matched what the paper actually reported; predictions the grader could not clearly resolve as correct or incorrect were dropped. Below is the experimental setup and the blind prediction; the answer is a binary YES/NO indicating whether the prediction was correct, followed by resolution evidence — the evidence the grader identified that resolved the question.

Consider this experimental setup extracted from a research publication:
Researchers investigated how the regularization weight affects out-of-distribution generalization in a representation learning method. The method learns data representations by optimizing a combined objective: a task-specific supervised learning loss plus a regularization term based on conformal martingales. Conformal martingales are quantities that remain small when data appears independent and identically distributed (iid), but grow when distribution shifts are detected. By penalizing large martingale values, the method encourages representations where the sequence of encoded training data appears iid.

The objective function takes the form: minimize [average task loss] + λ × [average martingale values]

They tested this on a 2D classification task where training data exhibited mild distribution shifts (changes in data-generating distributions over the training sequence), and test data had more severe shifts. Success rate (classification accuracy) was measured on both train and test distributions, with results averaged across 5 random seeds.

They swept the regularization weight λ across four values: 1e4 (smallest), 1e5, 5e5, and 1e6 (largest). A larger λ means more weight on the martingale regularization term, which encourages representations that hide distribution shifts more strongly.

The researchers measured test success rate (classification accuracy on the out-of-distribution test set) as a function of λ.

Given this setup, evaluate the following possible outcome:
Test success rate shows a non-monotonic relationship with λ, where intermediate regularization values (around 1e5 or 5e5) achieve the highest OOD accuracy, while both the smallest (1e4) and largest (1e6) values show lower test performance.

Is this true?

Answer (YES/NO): NO